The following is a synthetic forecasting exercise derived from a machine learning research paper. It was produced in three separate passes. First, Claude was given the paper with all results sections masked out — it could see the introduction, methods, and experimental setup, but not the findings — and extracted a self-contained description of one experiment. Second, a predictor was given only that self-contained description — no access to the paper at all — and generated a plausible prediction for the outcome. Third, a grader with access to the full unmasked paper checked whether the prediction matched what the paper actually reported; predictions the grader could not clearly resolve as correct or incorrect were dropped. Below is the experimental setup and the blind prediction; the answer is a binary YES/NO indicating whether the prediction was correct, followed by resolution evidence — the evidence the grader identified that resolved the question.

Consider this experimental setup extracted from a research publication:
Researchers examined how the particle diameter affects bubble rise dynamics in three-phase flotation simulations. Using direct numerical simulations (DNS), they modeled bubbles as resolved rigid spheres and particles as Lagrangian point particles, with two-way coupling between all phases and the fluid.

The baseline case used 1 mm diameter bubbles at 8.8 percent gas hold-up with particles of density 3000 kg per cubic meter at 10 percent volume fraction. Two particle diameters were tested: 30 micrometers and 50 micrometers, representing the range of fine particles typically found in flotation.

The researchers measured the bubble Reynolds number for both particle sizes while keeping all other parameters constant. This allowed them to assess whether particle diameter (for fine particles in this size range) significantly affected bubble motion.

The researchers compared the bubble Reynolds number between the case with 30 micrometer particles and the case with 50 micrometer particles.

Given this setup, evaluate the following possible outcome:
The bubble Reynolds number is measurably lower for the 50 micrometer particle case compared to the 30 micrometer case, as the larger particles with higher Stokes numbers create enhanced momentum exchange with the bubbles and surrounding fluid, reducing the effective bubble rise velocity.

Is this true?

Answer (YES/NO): NO